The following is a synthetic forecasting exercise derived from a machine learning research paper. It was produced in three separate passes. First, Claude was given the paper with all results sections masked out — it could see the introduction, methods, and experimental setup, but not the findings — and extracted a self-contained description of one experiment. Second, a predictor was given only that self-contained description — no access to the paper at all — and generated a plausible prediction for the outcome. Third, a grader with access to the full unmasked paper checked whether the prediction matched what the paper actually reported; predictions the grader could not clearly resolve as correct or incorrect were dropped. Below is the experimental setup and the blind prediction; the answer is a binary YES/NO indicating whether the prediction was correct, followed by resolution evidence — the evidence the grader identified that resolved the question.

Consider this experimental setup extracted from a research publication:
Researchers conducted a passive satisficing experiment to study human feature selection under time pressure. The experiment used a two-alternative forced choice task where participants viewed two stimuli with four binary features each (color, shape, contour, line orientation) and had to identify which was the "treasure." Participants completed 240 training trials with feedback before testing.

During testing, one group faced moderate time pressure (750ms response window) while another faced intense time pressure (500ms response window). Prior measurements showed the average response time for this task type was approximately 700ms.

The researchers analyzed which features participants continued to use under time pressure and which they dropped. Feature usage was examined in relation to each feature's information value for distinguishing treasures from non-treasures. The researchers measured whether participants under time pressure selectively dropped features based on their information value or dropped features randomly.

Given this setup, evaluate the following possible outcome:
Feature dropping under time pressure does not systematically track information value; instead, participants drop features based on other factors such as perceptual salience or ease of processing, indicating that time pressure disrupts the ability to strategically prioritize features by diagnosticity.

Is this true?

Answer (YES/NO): NO